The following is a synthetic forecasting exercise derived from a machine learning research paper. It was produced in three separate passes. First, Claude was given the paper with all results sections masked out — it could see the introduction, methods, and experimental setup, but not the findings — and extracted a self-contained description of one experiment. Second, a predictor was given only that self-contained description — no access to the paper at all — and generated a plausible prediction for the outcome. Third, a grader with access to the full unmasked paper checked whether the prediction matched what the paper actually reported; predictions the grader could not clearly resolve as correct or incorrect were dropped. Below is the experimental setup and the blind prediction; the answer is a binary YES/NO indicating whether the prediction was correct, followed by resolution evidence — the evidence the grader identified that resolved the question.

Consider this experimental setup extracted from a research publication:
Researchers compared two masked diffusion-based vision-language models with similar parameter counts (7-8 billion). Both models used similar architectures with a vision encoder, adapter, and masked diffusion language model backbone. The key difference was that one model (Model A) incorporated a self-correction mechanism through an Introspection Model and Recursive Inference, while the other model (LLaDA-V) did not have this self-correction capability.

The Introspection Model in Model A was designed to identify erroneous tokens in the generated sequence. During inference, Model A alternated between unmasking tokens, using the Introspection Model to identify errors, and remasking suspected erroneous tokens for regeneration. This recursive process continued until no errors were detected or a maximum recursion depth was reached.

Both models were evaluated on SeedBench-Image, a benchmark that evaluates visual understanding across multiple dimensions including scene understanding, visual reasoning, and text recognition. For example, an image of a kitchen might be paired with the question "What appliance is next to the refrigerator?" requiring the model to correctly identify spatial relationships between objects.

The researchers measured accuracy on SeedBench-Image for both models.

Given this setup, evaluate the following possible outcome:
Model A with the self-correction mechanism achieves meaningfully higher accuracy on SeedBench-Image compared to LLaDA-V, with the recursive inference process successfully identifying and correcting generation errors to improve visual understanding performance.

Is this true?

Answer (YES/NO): NO